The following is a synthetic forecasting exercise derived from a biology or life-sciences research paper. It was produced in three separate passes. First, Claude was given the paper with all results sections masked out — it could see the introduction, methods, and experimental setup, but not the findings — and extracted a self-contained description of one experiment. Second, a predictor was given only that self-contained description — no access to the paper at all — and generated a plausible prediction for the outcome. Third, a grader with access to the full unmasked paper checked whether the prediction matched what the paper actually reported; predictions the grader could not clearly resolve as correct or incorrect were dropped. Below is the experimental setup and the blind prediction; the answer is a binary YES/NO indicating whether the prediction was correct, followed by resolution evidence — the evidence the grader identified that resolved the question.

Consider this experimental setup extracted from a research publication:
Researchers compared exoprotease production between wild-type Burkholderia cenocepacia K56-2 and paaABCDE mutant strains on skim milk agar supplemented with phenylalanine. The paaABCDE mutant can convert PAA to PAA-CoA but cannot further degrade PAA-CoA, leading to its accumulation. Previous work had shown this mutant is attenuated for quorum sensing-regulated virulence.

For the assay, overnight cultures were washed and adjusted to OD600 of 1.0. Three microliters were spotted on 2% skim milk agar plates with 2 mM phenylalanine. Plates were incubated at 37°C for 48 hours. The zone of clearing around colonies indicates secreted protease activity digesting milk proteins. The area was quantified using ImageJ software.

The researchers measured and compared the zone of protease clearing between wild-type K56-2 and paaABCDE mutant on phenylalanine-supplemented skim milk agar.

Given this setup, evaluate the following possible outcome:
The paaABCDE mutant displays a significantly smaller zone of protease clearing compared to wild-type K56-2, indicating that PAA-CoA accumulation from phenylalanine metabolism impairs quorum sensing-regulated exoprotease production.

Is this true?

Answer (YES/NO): YES